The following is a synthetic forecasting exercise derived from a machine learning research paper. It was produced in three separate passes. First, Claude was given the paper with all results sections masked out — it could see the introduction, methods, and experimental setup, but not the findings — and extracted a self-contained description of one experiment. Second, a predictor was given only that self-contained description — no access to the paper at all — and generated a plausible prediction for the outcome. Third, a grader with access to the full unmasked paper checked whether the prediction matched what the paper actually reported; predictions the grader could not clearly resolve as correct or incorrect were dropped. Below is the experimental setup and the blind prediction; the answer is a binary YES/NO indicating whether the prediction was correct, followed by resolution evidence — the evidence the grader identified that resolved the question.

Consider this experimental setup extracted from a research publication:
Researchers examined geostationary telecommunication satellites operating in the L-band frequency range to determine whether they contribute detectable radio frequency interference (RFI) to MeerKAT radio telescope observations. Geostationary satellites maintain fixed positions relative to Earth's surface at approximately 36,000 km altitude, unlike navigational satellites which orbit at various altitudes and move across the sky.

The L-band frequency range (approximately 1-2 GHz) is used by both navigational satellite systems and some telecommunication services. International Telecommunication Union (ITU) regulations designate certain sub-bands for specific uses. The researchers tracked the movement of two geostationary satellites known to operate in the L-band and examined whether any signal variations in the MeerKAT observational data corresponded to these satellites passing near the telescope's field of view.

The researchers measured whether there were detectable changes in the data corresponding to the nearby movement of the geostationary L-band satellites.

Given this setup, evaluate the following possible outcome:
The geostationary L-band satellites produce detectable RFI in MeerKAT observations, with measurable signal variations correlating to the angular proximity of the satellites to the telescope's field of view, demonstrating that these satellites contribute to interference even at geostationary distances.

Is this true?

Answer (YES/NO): NO